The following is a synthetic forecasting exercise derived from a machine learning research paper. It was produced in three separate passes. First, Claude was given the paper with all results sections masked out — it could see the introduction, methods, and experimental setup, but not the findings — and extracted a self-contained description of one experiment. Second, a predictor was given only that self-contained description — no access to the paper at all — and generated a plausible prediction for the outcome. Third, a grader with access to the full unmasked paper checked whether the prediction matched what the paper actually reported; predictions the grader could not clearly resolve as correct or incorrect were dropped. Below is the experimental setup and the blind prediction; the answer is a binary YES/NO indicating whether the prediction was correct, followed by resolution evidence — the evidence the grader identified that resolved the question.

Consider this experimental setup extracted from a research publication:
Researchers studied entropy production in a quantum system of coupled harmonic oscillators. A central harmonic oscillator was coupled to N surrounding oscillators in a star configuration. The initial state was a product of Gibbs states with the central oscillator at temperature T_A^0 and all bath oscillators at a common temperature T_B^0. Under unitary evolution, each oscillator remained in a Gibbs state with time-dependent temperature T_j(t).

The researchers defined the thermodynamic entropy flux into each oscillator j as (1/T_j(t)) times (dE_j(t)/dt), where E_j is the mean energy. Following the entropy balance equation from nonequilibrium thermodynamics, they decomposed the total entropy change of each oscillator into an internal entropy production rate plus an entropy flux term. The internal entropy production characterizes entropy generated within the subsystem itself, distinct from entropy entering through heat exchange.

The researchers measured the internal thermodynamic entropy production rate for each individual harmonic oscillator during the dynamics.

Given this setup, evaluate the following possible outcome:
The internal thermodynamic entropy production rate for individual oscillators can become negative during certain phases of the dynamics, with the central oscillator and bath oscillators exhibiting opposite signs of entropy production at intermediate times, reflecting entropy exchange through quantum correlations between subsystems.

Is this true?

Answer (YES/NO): NO